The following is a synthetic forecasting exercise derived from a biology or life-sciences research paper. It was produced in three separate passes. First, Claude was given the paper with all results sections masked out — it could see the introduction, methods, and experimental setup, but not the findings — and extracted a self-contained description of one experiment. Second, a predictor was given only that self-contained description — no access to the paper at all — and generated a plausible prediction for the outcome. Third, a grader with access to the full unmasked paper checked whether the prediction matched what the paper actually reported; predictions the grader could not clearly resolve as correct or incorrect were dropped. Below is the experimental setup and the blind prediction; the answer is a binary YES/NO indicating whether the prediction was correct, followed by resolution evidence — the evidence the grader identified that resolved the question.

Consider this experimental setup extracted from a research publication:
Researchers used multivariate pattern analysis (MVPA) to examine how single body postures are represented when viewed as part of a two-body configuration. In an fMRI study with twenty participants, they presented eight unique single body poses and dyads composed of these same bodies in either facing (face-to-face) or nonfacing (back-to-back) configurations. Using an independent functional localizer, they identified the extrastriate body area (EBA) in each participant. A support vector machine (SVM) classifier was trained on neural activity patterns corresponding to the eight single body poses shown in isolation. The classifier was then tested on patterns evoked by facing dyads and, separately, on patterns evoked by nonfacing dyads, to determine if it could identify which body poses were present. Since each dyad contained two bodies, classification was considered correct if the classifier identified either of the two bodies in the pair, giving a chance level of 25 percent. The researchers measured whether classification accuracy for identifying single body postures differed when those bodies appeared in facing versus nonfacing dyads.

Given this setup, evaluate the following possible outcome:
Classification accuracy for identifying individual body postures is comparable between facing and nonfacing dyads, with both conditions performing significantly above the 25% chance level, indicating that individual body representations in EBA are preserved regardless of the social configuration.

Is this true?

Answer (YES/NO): NO